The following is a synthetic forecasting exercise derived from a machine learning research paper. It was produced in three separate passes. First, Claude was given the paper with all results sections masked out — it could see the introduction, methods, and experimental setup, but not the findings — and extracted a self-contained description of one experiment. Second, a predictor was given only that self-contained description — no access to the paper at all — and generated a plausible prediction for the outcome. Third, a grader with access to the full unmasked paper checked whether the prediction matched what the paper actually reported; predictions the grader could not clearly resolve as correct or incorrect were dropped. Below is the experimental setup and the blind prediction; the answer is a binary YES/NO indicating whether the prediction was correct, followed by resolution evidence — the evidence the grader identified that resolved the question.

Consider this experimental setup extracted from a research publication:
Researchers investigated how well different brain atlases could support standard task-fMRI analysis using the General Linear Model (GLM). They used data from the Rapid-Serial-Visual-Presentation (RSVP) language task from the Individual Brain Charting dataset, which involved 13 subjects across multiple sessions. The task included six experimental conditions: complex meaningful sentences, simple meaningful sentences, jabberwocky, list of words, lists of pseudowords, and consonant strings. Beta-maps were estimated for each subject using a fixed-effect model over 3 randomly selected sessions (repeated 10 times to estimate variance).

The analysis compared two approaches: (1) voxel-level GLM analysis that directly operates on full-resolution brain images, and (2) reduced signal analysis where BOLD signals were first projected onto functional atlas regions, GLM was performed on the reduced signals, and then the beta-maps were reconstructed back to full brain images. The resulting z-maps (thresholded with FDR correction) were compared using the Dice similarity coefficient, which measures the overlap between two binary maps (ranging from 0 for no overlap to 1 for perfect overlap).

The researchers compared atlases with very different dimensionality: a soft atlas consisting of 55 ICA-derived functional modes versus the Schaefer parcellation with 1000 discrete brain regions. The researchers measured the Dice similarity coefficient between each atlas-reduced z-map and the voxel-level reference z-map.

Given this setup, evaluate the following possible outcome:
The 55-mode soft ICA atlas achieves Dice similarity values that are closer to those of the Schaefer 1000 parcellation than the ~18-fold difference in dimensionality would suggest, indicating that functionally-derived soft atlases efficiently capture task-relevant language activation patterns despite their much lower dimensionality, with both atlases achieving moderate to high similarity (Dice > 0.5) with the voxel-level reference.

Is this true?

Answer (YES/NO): YES